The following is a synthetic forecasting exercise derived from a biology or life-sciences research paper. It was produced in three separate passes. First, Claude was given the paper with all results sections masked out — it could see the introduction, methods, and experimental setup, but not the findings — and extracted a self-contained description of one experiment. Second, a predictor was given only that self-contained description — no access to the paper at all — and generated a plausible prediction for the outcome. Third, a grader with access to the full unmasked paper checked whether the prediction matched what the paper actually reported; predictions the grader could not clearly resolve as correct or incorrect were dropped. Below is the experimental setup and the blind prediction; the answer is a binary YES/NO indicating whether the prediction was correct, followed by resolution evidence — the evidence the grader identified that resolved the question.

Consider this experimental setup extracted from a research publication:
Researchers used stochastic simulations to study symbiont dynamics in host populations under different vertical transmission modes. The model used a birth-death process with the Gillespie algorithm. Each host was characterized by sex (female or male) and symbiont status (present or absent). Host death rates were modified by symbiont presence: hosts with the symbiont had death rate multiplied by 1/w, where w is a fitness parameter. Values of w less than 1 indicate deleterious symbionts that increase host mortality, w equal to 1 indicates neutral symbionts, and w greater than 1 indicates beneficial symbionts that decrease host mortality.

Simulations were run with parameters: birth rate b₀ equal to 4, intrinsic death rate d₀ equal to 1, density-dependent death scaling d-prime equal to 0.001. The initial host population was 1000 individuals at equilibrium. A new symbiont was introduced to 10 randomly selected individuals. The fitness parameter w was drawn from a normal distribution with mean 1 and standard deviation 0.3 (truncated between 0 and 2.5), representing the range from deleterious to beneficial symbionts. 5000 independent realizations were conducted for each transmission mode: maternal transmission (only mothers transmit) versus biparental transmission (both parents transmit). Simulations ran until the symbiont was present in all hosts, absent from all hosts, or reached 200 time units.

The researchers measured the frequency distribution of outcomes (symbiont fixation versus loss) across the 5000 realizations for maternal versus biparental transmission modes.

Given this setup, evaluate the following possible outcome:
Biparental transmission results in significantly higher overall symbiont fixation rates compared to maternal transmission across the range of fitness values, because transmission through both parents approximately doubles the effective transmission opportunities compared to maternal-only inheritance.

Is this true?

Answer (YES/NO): YES